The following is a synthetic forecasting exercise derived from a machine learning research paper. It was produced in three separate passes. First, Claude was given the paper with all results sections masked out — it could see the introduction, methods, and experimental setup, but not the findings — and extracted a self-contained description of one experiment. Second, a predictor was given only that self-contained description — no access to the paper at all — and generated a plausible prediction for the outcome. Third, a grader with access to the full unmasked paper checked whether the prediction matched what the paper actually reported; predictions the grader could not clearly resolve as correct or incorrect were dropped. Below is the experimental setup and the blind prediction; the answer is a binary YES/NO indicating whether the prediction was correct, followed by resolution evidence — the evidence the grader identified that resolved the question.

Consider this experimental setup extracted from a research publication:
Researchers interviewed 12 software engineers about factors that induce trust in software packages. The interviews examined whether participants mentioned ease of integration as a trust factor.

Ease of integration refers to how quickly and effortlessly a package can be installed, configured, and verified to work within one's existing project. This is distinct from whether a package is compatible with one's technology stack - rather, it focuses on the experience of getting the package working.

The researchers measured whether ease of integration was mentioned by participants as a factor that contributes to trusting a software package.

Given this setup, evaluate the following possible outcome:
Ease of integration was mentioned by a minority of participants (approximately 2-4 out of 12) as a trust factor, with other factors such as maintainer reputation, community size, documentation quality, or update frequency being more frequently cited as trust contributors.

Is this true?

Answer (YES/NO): NO